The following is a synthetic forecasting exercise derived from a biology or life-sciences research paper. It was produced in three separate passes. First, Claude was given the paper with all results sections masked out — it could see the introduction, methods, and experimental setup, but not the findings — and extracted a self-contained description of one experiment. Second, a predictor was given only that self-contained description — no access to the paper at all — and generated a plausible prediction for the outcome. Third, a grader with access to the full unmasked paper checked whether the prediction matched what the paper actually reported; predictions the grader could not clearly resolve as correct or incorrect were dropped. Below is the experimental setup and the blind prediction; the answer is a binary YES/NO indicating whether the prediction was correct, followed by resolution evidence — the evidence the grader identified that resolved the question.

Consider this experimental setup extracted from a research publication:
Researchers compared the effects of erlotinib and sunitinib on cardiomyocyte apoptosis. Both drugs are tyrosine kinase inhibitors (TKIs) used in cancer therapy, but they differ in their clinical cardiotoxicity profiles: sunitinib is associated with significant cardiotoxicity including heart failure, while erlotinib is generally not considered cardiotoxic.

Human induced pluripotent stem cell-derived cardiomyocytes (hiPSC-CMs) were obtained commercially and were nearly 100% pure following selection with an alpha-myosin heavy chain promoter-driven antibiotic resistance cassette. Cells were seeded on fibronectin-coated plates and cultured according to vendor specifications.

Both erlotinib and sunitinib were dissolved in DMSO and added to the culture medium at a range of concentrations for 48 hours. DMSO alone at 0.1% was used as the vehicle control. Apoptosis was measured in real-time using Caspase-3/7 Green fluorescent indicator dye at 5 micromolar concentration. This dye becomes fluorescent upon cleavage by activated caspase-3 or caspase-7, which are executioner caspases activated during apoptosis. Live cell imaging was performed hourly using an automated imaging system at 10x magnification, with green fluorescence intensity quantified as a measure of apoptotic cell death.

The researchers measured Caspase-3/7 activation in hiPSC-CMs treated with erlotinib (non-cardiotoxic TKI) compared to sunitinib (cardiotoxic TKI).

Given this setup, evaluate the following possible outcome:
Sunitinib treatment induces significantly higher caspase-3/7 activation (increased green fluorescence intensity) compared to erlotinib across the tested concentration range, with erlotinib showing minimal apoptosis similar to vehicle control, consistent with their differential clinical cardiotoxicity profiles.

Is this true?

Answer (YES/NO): NO